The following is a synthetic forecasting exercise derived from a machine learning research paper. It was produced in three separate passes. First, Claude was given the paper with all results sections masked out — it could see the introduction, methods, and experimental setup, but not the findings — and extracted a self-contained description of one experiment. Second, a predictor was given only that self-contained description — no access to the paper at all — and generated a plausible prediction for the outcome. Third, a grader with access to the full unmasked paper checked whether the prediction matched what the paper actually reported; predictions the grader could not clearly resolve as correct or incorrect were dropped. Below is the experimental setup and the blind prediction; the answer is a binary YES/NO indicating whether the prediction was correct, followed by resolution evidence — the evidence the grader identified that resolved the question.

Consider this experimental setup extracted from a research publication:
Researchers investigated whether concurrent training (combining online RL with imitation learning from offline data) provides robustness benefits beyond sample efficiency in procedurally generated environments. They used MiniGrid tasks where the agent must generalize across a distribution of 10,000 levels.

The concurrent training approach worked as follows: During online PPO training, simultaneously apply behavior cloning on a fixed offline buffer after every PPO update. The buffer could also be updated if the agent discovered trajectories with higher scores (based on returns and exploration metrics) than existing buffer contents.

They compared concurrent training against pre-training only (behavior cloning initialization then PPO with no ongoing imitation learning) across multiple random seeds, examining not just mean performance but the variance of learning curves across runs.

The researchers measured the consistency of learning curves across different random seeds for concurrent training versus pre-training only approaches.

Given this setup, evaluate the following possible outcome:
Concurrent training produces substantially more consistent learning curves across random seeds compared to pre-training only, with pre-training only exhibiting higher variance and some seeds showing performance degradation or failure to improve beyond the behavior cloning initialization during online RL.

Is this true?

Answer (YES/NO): YES